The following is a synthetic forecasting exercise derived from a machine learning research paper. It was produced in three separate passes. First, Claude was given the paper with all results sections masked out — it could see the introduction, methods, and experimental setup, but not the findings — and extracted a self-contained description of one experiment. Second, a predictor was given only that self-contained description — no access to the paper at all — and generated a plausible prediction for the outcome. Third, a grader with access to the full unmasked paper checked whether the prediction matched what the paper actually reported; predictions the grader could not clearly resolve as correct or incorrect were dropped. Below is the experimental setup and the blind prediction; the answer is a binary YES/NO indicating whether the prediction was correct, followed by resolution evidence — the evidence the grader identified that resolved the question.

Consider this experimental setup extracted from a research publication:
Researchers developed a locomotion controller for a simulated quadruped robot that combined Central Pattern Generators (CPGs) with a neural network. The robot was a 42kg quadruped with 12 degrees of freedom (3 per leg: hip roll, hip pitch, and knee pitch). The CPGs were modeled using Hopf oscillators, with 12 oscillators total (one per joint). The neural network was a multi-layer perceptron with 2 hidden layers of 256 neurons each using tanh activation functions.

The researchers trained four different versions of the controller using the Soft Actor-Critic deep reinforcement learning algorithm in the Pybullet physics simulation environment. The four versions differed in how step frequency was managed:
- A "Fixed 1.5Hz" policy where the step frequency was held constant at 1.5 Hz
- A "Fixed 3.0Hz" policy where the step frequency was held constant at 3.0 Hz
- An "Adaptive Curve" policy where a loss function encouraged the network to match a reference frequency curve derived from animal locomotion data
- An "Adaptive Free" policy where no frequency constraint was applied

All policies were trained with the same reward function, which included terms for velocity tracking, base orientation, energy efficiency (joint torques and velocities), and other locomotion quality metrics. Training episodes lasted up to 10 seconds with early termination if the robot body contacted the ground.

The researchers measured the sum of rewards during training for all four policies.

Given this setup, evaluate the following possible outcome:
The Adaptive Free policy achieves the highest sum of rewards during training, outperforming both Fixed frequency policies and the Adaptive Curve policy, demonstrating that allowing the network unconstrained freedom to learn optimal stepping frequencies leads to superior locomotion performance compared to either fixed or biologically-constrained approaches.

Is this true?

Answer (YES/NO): NO